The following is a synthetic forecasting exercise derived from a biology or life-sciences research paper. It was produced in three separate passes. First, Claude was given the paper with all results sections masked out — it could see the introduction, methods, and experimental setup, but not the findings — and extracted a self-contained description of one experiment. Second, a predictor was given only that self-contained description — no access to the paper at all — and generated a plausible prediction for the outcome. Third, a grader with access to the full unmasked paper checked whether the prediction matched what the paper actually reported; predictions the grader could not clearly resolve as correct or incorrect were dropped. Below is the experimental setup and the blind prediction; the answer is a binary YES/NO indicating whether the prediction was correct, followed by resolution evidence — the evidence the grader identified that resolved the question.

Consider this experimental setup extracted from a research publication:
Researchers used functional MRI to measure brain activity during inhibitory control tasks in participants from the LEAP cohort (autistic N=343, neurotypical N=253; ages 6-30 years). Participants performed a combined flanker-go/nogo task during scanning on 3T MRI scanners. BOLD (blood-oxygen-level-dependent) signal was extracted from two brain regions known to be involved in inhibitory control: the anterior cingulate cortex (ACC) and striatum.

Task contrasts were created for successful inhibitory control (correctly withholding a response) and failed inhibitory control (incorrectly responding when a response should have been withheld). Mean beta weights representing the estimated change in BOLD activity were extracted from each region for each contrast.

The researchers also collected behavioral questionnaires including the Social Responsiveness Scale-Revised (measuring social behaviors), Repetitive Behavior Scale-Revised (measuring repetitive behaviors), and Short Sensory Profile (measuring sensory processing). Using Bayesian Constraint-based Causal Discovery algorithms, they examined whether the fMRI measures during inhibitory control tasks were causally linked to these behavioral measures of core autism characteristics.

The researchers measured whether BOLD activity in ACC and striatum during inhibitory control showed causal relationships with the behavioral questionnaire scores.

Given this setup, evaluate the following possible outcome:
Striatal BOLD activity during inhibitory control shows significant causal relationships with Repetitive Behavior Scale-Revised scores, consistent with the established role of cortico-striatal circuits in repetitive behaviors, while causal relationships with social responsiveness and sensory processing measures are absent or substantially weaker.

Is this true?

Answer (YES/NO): NO